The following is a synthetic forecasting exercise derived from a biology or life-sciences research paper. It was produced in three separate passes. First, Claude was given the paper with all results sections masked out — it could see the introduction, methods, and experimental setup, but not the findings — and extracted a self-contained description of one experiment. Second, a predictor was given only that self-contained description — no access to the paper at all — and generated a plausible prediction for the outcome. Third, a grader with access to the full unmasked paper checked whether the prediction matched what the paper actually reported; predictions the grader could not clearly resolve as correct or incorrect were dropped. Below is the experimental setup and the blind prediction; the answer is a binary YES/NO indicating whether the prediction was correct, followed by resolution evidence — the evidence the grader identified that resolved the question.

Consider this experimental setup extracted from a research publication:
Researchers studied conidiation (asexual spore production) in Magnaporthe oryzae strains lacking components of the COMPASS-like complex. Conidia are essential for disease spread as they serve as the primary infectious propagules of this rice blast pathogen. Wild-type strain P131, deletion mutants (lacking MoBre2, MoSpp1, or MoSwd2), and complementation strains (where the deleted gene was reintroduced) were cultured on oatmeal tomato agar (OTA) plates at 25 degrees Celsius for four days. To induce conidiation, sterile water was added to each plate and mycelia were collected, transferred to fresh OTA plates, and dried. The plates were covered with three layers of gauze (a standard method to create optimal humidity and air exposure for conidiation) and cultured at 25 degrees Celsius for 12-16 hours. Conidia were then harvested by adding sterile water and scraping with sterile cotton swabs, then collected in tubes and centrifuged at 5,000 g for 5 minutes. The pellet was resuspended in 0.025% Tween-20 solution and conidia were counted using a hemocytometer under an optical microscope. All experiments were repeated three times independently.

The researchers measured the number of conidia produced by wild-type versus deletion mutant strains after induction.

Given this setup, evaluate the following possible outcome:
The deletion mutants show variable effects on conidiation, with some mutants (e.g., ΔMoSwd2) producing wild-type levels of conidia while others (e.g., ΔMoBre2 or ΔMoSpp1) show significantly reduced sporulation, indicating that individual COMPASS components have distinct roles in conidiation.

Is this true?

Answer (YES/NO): NO